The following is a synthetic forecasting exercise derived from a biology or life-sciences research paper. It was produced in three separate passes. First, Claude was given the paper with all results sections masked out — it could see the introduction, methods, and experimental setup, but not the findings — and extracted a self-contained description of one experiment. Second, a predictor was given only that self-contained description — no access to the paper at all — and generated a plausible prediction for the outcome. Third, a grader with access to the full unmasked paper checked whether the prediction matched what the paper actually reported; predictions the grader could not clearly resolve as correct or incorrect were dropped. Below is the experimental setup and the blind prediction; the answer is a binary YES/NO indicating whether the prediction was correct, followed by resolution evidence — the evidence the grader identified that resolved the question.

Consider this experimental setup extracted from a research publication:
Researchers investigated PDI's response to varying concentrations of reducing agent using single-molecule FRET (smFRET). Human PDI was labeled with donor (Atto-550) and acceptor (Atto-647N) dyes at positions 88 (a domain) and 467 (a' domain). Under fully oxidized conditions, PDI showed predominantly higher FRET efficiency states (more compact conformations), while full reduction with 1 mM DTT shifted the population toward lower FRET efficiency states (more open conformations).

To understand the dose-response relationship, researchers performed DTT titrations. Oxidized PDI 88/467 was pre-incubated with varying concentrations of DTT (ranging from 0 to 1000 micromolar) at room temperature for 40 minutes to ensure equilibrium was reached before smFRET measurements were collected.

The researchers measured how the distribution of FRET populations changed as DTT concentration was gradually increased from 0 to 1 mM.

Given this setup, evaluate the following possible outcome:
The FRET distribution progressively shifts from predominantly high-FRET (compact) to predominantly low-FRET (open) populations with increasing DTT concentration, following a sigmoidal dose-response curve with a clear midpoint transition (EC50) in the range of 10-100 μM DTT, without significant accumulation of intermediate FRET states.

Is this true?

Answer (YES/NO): NO